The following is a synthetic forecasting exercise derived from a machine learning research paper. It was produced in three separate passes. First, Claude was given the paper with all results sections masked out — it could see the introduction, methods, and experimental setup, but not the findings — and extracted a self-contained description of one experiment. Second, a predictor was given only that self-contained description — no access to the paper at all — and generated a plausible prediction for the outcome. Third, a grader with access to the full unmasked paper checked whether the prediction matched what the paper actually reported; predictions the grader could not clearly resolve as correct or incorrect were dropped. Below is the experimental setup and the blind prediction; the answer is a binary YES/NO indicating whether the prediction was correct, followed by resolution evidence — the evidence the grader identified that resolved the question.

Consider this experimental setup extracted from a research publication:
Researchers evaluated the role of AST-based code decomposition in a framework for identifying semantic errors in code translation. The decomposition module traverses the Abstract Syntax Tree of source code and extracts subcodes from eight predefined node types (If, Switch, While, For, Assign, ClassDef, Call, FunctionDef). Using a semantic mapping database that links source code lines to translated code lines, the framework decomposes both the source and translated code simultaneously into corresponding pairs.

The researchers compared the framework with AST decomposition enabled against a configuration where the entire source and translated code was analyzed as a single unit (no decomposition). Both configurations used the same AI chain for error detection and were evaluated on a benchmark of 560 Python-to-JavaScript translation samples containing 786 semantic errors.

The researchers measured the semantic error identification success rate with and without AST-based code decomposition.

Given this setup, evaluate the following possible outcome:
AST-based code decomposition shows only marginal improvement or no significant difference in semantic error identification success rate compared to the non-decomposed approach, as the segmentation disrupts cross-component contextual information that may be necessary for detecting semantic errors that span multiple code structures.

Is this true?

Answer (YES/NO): NO